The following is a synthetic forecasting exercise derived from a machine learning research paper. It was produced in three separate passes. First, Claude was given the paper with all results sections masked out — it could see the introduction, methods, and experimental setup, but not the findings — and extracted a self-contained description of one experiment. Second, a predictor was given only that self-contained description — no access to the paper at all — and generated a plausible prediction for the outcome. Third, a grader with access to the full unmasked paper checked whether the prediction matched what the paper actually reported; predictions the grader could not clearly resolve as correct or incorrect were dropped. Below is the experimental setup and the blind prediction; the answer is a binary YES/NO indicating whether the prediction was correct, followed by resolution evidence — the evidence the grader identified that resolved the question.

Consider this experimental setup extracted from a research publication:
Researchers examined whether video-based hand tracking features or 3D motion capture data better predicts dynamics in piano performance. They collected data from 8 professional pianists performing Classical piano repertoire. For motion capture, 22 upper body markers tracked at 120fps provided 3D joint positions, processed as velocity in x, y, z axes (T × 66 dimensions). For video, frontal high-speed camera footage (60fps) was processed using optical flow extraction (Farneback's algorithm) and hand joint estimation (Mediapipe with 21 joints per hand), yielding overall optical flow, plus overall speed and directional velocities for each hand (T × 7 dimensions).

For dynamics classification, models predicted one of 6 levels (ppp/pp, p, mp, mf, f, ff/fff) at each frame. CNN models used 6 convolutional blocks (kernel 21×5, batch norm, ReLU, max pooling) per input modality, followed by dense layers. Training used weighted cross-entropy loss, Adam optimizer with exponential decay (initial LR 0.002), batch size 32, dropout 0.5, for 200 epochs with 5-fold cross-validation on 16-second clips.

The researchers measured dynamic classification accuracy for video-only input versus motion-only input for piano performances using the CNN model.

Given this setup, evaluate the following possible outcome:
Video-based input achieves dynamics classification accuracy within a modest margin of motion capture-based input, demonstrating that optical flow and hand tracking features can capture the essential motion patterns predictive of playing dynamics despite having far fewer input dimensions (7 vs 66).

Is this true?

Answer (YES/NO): YES